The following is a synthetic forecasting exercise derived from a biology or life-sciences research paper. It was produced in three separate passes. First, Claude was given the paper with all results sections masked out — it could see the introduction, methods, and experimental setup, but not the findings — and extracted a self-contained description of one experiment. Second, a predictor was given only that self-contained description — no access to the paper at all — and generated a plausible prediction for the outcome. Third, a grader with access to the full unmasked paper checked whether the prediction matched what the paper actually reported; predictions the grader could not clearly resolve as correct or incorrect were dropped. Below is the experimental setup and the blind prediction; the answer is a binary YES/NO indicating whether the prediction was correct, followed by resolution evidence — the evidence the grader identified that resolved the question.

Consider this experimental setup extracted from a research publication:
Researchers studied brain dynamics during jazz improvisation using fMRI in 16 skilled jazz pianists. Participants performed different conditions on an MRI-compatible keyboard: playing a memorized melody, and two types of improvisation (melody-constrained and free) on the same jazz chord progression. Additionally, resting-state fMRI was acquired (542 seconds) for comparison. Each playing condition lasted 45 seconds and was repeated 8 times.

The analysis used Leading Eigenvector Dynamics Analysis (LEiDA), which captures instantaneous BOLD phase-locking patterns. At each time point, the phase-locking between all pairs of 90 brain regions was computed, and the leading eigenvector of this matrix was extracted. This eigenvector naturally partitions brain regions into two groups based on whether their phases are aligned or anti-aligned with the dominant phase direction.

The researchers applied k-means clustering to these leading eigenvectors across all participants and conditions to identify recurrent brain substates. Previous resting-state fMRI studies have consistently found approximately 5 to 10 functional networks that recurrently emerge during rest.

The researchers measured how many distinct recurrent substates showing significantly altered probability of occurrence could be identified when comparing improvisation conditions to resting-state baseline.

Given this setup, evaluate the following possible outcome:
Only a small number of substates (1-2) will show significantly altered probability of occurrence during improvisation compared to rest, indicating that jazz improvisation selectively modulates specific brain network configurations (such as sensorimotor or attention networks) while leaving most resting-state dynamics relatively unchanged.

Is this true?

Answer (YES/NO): YES